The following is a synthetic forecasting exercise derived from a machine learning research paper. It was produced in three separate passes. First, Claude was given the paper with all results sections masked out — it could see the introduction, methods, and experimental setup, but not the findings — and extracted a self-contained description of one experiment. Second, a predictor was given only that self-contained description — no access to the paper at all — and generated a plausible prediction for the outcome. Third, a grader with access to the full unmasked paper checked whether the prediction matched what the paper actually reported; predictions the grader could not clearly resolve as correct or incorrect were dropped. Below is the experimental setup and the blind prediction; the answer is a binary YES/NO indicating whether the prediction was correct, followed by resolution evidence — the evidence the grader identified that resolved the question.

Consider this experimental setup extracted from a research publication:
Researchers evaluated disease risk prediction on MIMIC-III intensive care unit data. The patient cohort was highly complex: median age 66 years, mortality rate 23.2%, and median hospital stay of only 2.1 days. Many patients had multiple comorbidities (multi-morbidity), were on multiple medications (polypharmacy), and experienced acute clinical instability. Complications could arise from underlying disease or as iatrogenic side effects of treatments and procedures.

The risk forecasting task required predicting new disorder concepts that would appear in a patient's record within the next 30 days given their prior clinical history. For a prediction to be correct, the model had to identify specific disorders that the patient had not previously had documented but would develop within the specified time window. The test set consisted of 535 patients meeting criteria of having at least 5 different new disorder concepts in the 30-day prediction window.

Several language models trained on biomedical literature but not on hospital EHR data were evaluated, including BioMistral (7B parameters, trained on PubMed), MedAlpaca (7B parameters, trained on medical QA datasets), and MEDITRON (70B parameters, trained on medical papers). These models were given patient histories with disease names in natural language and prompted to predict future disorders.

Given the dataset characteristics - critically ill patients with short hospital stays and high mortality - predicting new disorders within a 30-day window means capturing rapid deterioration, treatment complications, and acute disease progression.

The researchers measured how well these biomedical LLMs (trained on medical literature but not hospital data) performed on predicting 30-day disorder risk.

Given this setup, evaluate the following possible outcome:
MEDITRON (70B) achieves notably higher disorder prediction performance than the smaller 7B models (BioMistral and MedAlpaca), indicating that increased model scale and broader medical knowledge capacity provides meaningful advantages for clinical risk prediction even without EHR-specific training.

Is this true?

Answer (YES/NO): NO